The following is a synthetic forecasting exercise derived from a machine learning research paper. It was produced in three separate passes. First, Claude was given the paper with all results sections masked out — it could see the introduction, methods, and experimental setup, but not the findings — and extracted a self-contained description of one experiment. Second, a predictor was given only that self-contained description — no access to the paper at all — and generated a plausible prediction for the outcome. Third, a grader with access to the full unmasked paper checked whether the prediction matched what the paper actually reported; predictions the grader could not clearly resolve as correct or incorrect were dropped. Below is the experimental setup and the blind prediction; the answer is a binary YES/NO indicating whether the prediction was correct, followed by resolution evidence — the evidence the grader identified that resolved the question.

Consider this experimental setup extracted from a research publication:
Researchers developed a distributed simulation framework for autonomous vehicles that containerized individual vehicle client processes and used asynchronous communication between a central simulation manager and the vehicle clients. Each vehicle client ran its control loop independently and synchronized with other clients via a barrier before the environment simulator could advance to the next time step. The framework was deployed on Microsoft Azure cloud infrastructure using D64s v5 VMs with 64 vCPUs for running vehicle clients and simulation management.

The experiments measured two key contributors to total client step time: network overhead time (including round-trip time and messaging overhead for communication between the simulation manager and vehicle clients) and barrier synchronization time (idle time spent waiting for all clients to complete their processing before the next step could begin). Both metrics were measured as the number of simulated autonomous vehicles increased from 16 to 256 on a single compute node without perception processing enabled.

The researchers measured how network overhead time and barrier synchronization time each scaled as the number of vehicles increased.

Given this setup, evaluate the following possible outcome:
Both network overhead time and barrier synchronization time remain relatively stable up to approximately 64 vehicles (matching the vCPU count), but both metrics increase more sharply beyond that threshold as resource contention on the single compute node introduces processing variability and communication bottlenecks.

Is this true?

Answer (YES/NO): NO